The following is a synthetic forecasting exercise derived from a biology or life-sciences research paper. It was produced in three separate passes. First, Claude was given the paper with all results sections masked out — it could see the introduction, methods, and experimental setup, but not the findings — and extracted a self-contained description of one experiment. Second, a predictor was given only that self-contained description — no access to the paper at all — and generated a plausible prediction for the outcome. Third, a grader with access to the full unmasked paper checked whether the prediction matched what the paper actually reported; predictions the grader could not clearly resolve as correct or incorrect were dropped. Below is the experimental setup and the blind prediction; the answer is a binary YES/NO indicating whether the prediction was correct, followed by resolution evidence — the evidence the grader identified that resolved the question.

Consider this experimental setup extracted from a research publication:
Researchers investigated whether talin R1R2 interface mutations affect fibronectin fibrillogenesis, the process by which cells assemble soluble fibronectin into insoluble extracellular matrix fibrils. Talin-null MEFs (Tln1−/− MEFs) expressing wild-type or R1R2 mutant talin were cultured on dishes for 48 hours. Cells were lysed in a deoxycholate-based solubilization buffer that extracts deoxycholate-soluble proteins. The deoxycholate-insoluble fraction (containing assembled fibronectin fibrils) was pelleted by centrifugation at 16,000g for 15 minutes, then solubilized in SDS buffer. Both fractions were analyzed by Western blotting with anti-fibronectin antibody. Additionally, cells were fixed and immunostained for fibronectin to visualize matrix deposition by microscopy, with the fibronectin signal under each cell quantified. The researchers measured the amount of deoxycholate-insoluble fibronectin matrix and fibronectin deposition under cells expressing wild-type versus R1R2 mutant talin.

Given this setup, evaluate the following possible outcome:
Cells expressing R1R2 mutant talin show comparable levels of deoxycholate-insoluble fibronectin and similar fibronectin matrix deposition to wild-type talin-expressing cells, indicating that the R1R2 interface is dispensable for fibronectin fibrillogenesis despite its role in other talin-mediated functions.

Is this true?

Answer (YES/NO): NO